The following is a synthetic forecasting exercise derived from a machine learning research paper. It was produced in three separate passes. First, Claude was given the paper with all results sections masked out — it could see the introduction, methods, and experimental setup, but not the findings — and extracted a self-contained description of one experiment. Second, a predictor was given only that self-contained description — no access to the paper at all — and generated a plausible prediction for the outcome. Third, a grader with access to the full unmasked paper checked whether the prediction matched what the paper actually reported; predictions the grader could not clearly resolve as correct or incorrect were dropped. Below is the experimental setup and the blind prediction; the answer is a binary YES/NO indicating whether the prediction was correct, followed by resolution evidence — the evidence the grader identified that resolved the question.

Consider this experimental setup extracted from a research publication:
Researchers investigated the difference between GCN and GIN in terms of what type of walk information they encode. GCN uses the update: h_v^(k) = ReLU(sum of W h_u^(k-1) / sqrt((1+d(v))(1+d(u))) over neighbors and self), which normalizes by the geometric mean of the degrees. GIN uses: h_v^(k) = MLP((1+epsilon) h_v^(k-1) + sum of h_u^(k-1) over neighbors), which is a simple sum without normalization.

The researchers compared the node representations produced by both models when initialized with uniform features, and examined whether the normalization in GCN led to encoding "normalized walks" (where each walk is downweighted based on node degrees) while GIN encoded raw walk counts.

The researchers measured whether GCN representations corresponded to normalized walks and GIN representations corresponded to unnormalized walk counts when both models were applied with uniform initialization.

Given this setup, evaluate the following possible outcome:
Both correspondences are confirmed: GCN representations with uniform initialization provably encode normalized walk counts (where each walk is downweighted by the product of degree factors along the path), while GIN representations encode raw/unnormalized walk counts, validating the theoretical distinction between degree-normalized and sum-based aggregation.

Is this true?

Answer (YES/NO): YES